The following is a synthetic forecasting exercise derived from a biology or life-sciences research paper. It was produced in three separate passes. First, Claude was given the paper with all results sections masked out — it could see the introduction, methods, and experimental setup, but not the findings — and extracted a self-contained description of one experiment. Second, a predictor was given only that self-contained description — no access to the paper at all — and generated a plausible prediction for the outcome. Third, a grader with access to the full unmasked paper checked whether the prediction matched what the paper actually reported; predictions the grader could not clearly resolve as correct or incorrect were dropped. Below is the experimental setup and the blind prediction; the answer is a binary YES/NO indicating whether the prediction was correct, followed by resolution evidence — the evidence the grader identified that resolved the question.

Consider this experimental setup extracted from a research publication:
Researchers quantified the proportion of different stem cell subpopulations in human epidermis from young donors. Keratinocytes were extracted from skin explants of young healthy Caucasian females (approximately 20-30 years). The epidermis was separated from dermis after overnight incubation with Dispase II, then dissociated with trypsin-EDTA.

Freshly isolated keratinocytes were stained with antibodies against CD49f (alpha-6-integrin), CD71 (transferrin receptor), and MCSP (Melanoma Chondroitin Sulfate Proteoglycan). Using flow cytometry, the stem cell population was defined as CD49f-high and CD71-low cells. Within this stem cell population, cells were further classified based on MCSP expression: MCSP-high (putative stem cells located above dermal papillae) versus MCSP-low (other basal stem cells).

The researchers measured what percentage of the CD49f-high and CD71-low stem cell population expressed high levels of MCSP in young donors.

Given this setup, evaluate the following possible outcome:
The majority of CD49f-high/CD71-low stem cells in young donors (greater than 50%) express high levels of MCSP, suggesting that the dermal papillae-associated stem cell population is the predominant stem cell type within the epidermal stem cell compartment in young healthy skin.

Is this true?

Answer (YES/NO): NO